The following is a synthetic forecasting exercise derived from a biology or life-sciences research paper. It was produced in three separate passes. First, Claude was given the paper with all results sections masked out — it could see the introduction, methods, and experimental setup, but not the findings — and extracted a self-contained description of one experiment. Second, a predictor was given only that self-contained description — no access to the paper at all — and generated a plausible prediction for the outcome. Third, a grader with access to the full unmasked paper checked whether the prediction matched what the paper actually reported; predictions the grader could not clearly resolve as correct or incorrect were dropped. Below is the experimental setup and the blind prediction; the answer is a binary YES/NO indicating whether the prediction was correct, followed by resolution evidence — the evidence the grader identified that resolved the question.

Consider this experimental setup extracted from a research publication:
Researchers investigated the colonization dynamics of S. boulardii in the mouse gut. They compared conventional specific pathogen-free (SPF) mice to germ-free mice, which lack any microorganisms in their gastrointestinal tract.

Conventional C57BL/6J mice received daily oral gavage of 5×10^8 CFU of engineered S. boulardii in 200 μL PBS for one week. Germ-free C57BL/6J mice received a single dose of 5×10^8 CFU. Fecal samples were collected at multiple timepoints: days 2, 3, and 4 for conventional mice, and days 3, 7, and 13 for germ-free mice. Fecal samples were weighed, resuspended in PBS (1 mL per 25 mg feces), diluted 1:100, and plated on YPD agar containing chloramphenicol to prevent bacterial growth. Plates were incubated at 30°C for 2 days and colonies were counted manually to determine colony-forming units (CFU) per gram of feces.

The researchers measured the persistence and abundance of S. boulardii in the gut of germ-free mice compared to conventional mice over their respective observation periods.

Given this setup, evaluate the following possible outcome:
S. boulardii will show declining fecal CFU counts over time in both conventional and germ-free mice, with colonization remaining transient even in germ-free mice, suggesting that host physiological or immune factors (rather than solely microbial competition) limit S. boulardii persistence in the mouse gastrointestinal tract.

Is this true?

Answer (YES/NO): NO